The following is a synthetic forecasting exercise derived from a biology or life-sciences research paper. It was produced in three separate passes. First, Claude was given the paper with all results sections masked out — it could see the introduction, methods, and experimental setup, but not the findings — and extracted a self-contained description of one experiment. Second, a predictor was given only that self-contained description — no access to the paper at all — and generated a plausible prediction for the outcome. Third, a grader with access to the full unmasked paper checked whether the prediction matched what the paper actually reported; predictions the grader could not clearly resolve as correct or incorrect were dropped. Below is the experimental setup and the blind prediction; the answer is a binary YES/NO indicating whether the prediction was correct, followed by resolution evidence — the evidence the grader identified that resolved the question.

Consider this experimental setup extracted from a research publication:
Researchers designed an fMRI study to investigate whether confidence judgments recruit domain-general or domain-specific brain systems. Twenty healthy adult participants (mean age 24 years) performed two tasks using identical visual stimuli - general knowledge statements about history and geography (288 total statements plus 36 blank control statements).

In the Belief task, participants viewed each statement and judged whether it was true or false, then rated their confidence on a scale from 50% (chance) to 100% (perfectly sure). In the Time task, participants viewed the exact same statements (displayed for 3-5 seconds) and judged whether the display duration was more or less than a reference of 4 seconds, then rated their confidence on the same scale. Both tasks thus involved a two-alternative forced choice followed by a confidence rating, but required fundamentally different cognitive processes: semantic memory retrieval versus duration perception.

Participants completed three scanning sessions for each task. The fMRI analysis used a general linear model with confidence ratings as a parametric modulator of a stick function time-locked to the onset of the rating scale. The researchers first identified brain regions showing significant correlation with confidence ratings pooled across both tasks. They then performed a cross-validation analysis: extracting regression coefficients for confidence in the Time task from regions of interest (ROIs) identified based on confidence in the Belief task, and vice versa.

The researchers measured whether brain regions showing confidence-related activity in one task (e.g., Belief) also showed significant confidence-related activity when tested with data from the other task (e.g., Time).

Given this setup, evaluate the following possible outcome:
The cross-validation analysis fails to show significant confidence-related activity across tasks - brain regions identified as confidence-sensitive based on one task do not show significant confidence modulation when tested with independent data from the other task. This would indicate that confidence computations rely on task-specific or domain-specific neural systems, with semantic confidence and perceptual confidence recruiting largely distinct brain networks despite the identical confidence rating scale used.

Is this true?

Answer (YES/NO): NO